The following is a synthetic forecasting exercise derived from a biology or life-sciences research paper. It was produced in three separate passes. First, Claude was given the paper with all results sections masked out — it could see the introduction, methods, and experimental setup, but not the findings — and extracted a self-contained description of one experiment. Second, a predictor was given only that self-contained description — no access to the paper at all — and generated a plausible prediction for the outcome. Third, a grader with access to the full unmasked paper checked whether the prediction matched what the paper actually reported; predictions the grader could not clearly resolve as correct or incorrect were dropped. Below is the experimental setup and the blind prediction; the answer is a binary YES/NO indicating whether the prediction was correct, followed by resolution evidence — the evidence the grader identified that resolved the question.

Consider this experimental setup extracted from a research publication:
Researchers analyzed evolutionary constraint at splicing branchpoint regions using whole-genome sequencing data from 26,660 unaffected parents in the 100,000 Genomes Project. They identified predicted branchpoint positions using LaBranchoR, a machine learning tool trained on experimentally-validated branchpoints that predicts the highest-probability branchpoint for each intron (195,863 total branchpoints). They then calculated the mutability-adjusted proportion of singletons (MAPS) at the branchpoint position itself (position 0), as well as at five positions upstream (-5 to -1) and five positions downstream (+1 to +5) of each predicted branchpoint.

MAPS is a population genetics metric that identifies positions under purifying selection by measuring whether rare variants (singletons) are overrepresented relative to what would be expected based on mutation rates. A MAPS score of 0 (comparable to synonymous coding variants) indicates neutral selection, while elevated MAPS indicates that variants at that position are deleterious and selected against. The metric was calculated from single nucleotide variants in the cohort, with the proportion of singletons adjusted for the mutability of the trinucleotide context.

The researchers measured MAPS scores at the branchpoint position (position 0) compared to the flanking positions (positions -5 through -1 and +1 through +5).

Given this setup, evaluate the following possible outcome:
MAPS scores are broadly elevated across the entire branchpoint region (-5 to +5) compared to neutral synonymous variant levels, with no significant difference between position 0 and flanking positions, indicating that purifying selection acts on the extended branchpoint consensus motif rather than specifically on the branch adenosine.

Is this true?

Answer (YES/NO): NO